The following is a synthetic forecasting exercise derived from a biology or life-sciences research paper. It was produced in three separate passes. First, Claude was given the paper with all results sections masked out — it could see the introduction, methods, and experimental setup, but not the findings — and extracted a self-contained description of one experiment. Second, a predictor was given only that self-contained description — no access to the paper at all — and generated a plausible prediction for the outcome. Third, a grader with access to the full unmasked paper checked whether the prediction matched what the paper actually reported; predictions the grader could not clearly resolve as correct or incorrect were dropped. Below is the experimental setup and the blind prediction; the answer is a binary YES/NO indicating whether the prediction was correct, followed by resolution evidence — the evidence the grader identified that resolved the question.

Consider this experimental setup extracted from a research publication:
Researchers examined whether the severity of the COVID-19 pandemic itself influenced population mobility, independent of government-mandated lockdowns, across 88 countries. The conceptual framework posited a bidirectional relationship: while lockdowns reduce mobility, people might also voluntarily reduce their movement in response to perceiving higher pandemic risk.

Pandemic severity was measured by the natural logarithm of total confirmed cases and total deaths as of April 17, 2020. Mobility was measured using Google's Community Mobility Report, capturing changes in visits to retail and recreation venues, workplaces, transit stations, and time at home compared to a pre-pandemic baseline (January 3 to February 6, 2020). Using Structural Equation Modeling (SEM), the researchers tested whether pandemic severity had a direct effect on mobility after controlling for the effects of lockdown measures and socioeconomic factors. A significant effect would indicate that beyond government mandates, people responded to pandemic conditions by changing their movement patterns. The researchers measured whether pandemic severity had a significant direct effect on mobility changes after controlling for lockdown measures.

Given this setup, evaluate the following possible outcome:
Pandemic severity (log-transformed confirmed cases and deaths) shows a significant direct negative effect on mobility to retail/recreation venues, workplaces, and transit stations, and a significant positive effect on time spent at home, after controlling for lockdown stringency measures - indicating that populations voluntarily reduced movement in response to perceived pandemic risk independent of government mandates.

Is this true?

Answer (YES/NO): NO